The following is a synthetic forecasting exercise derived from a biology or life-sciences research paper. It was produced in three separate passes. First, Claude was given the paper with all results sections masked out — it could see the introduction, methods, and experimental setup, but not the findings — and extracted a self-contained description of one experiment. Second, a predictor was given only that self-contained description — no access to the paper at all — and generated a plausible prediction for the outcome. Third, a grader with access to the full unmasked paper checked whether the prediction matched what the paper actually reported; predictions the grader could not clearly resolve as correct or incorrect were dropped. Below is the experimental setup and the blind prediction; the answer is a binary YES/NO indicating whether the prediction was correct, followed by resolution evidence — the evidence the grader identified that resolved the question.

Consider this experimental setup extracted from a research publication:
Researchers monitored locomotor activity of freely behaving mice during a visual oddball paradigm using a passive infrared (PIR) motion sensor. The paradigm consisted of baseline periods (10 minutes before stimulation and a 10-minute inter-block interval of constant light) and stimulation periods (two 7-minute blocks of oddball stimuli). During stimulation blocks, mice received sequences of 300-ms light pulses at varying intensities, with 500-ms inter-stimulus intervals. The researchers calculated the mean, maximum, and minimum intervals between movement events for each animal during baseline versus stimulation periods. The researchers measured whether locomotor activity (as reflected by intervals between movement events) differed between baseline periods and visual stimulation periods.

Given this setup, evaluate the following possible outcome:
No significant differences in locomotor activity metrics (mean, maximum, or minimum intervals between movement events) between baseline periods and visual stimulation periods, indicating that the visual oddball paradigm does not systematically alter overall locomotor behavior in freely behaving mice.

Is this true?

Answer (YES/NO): NO